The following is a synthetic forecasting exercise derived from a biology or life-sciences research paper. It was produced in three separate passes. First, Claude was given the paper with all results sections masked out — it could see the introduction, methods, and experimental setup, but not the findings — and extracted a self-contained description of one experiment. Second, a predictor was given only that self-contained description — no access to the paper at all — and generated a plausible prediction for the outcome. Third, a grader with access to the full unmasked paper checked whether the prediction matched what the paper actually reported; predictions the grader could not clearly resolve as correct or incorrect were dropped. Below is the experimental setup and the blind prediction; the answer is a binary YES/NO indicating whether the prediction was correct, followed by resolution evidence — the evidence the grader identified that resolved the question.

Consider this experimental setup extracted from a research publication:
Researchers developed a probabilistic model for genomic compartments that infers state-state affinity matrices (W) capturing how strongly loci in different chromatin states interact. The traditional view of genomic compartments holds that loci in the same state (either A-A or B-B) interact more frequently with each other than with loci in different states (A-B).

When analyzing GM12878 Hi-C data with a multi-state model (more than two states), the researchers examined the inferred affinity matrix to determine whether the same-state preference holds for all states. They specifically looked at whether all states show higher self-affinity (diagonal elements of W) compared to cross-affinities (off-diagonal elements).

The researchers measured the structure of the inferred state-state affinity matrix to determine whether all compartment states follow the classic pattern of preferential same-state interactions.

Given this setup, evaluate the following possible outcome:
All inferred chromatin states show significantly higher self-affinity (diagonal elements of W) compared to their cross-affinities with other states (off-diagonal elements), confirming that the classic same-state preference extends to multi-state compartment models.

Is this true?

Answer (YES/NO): YES